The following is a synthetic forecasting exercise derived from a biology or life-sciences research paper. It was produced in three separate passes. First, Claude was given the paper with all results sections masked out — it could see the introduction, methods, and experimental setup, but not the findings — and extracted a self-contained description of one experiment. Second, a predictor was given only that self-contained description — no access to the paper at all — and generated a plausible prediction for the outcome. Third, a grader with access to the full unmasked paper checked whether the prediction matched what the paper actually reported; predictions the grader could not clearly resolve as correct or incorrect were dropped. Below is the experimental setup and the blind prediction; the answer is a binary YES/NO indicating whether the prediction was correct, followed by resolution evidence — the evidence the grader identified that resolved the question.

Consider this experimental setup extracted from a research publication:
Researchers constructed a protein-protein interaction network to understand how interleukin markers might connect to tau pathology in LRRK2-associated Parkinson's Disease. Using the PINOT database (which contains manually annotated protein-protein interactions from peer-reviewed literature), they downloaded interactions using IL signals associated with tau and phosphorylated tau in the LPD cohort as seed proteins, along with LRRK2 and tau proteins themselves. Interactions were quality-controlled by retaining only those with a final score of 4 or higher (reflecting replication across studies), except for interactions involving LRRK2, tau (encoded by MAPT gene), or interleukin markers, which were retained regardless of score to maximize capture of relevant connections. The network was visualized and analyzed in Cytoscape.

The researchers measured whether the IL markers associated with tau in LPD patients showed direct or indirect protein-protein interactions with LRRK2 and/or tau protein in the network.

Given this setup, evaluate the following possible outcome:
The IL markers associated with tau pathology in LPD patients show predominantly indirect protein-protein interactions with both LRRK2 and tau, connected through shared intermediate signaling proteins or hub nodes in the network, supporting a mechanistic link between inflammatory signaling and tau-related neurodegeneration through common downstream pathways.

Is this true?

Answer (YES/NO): NO